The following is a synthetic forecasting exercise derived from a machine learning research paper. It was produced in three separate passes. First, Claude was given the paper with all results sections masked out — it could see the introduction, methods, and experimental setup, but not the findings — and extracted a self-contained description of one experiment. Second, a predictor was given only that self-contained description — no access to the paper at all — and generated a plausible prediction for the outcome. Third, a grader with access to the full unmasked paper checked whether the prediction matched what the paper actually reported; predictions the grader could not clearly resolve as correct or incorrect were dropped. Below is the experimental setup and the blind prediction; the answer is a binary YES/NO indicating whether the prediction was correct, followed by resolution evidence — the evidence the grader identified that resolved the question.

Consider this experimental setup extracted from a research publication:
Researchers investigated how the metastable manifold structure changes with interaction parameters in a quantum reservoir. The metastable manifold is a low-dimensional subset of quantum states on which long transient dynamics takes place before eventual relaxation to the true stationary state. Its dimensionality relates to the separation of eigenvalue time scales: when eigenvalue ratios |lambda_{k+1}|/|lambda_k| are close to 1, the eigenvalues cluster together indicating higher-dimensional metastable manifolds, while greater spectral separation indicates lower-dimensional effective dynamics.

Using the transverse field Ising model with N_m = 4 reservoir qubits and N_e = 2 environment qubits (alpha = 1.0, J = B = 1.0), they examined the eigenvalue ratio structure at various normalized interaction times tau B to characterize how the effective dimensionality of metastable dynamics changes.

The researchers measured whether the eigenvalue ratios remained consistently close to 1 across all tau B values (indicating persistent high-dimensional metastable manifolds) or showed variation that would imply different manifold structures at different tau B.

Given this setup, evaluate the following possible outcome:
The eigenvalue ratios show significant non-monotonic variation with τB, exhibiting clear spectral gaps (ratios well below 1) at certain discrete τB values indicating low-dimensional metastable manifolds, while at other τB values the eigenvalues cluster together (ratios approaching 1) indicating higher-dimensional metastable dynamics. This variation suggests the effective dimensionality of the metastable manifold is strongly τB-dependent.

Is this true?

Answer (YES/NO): NO